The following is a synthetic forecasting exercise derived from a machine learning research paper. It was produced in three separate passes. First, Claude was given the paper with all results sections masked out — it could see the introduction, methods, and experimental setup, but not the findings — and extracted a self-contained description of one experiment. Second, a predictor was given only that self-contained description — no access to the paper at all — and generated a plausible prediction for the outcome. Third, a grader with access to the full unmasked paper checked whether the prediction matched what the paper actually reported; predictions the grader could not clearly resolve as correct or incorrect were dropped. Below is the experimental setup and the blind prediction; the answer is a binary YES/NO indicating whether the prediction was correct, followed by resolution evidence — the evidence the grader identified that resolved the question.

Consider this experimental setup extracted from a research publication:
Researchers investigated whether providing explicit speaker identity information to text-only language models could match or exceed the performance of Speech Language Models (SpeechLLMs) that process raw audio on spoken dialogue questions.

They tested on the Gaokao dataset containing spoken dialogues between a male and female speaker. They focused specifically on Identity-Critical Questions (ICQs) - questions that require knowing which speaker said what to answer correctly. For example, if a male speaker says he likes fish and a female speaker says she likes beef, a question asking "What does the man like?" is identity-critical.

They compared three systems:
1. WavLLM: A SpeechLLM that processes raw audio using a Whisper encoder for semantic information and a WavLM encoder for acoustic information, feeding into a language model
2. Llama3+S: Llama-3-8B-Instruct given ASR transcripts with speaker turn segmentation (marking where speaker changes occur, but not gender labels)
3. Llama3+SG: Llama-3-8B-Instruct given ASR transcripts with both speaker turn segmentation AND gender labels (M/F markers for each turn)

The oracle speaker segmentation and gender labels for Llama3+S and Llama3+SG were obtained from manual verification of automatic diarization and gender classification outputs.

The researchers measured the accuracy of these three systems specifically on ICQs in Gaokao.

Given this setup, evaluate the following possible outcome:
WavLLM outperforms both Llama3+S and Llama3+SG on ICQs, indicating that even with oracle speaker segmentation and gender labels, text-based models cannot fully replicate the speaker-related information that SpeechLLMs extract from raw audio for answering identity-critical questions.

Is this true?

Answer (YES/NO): NO